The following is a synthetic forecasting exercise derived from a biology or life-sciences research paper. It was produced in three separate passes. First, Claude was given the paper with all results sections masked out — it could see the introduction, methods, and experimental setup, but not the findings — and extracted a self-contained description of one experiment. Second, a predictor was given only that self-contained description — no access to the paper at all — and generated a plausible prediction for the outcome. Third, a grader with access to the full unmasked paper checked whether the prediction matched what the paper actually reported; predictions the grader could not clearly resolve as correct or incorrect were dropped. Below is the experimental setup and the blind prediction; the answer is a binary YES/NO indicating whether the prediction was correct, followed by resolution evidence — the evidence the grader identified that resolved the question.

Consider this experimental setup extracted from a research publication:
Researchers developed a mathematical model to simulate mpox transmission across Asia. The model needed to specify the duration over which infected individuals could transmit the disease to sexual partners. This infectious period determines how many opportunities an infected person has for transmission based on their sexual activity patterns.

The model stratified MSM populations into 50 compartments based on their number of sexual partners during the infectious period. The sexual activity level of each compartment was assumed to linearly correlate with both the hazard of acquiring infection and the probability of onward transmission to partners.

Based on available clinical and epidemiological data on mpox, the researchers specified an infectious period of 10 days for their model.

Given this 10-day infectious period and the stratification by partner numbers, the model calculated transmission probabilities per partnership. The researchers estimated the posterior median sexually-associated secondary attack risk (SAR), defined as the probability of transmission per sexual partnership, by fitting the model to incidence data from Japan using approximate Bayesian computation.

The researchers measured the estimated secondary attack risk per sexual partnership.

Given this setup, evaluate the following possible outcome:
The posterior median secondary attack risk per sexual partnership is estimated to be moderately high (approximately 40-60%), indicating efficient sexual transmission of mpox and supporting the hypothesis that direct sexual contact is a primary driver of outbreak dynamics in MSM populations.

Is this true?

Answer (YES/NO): NO